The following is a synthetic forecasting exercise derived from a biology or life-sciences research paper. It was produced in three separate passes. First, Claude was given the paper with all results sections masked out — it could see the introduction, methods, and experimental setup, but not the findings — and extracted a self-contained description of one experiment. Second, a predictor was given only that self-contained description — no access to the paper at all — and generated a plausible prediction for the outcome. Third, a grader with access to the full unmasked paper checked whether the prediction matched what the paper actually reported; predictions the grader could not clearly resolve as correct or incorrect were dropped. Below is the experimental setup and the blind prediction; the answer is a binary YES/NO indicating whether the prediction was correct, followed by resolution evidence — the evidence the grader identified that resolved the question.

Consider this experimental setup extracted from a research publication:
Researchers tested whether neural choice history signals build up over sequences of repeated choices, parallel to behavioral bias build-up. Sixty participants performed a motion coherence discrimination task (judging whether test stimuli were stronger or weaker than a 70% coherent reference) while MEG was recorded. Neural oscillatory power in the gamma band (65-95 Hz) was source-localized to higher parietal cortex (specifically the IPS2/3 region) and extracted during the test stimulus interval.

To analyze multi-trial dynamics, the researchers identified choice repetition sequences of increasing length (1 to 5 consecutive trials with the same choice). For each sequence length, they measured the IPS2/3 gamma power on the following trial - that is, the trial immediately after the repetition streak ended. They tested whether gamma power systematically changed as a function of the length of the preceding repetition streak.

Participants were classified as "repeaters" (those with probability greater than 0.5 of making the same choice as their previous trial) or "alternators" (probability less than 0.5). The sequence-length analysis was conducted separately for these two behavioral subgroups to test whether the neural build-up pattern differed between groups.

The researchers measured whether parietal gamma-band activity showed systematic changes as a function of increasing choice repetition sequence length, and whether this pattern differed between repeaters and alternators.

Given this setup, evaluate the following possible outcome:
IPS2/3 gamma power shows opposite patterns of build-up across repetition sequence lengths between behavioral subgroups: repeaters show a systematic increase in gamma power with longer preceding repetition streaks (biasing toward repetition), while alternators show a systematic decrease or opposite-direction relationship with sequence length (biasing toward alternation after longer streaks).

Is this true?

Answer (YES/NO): NO